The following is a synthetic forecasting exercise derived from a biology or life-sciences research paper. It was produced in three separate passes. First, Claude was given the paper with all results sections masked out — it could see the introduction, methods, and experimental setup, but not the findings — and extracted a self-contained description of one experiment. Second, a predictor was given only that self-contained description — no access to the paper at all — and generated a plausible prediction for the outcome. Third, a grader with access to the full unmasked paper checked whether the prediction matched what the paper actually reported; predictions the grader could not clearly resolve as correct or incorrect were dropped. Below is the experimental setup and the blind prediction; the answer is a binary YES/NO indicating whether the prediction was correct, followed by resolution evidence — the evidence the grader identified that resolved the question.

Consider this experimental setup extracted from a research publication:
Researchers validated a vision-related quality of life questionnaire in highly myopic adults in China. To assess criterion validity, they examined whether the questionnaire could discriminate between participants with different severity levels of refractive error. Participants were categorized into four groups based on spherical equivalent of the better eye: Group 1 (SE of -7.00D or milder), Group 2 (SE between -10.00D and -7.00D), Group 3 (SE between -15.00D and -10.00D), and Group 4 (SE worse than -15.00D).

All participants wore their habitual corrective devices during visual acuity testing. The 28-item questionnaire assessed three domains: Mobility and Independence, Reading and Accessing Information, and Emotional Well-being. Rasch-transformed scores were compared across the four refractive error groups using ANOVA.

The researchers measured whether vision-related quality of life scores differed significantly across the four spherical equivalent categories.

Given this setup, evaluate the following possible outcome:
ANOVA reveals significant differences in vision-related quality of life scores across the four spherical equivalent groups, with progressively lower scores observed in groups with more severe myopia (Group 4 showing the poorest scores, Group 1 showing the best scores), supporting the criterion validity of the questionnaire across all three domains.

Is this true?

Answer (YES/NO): NO